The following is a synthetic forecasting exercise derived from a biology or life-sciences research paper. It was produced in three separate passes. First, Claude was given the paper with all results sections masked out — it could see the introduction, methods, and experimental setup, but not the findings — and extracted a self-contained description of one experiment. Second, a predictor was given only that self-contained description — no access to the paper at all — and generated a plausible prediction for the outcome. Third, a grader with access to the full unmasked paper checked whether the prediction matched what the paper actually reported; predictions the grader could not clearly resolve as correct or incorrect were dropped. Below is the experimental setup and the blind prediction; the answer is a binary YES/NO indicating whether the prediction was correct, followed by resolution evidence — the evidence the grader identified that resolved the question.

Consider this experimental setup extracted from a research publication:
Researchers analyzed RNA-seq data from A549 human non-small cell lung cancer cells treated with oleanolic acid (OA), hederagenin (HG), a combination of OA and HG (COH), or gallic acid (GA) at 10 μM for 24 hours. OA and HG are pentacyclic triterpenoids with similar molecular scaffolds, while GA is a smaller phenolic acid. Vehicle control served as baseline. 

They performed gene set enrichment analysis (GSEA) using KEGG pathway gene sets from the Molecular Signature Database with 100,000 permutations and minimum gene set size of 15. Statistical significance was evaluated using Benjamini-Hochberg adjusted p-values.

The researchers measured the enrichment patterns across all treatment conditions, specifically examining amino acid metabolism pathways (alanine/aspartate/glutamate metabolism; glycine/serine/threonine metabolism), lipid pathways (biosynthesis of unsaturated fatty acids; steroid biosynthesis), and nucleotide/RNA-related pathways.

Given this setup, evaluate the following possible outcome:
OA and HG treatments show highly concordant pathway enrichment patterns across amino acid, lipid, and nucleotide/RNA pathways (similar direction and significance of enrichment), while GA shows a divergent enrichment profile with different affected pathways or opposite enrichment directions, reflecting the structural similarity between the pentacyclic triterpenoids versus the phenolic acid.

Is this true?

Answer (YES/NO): YES